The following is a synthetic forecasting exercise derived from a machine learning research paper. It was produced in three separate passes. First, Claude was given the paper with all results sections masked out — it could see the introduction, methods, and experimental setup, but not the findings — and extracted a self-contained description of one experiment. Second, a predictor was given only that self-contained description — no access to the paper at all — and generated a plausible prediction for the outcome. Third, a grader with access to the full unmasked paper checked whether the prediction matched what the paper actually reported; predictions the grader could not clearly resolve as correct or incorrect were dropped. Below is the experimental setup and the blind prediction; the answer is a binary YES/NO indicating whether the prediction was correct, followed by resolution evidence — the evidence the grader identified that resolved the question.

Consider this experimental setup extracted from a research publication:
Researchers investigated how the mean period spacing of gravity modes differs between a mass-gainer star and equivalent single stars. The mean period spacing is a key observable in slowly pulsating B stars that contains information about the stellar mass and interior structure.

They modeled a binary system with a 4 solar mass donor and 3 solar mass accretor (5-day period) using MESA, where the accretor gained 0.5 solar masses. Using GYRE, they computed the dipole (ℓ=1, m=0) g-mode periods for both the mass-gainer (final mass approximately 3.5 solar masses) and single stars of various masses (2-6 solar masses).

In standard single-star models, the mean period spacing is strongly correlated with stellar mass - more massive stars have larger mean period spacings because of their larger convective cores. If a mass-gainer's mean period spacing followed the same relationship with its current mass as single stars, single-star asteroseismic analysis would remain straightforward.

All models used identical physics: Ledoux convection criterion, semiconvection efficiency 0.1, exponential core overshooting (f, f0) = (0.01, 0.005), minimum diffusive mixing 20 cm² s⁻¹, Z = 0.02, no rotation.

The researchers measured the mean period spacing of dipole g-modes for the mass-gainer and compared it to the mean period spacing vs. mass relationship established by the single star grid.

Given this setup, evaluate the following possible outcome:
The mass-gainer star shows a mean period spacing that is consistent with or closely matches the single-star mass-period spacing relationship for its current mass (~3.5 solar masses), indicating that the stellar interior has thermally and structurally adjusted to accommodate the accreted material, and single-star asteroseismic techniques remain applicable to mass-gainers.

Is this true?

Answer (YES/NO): NO